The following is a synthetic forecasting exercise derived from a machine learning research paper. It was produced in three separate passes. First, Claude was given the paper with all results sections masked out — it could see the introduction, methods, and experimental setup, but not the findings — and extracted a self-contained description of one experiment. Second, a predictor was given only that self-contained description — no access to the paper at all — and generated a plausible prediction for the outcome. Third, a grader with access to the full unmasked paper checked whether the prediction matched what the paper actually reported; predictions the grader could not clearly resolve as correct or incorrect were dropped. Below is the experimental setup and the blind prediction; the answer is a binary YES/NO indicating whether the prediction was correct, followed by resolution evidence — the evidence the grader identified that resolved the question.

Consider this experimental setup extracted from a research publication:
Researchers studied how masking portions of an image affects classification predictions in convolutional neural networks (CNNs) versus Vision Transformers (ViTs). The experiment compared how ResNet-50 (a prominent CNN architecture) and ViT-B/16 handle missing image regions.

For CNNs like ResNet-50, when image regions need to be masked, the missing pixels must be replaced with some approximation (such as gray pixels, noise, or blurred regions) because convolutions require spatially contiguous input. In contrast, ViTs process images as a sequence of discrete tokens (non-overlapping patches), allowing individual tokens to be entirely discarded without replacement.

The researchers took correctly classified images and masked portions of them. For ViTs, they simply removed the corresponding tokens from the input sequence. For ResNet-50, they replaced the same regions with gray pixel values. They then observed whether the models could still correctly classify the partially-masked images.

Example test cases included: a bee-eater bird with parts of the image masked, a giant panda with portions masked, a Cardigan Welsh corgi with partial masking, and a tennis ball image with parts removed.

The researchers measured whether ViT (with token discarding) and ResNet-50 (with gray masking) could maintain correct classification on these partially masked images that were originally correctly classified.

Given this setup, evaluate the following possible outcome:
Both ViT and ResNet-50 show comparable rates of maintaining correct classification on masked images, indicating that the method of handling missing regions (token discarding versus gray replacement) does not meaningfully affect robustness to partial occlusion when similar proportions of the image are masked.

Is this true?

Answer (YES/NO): NO